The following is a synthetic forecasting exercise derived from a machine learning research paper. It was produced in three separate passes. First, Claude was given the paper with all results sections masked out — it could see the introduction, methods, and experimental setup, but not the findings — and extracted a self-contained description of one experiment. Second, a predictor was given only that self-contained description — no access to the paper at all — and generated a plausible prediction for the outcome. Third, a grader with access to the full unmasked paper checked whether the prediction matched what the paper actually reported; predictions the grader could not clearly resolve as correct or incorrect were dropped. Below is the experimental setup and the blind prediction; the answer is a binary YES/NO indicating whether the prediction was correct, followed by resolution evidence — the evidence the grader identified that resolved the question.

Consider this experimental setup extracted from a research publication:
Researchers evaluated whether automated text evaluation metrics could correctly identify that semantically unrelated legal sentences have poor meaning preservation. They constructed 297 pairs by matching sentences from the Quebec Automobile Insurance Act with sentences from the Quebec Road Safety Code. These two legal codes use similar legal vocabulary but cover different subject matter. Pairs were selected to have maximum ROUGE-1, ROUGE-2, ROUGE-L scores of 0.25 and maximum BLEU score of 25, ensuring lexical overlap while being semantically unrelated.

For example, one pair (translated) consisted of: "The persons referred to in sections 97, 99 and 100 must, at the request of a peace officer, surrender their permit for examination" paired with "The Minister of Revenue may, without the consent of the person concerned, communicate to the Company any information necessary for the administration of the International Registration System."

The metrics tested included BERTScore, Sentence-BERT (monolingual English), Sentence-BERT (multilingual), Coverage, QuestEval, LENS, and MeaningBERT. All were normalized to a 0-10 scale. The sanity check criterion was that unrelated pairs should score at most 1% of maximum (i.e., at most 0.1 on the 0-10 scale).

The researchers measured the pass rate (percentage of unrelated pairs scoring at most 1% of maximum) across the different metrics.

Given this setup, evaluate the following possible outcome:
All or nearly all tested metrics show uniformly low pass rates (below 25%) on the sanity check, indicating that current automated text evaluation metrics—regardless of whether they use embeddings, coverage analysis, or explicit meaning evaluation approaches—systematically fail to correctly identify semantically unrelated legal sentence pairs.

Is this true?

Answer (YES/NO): YES